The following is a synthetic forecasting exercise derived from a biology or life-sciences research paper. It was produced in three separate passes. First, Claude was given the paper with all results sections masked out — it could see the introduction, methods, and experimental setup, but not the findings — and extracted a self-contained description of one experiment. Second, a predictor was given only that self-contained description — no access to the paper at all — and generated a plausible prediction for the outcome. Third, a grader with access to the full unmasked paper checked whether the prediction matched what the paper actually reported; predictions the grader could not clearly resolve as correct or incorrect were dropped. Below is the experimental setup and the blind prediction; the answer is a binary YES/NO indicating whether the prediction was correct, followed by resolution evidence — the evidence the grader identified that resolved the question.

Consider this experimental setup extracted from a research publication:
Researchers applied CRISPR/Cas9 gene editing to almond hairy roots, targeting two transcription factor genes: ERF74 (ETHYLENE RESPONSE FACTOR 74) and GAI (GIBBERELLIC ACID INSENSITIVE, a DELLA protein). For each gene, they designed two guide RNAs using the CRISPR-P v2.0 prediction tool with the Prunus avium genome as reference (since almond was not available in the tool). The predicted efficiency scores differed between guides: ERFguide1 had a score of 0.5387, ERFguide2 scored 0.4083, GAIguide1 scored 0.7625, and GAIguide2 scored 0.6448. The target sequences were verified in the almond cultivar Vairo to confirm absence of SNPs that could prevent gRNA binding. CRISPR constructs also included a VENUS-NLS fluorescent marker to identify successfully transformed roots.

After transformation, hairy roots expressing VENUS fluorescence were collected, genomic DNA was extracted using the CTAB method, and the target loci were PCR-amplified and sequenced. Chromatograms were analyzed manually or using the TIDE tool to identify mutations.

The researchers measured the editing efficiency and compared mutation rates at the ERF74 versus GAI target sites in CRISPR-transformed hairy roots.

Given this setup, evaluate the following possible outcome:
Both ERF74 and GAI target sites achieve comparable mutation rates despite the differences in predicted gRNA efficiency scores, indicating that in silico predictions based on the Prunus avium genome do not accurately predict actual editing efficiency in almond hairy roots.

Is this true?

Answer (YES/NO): YES